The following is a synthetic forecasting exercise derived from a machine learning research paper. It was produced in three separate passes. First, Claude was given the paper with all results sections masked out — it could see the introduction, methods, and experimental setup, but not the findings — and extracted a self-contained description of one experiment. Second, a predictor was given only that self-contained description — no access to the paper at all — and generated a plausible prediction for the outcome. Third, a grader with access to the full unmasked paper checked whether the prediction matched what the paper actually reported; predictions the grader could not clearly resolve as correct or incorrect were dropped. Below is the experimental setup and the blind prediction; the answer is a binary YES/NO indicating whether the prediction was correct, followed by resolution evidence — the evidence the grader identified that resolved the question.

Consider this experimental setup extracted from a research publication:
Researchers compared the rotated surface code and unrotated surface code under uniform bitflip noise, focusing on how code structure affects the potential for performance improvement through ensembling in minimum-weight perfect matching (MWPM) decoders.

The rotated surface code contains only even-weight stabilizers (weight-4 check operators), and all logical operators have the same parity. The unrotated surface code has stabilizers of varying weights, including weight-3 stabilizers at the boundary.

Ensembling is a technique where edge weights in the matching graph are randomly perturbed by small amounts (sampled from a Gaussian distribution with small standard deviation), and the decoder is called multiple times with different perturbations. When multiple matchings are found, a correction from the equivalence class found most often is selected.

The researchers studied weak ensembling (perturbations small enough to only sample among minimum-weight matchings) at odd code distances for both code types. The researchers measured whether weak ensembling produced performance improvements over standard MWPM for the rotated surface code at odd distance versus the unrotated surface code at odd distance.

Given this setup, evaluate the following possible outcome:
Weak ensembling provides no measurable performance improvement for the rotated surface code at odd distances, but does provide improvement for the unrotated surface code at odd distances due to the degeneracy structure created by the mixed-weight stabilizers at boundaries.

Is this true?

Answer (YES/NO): YES